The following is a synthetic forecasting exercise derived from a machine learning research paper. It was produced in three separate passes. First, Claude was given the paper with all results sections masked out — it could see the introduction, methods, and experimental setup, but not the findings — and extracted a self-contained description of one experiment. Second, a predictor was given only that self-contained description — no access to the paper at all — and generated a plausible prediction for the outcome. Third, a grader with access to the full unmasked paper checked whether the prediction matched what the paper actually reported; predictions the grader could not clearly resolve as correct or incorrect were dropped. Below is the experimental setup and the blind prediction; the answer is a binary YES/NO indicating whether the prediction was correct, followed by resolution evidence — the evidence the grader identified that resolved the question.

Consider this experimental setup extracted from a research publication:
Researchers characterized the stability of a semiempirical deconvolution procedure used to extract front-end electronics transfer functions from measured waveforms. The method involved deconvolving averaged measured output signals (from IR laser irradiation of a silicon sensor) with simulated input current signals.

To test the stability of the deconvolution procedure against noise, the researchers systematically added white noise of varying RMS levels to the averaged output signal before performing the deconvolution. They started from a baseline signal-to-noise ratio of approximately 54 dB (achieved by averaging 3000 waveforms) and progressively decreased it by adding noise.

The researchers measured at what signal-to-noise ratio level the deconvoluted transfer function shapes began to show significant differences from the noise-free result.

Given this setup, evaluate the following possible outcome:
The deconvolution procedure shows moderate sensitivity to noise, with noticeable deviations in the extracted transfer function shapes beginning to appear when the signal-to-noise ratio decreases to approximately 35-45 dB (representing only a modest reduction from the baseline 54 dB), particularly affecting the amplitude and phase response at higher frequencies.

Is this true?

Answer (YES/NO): NO